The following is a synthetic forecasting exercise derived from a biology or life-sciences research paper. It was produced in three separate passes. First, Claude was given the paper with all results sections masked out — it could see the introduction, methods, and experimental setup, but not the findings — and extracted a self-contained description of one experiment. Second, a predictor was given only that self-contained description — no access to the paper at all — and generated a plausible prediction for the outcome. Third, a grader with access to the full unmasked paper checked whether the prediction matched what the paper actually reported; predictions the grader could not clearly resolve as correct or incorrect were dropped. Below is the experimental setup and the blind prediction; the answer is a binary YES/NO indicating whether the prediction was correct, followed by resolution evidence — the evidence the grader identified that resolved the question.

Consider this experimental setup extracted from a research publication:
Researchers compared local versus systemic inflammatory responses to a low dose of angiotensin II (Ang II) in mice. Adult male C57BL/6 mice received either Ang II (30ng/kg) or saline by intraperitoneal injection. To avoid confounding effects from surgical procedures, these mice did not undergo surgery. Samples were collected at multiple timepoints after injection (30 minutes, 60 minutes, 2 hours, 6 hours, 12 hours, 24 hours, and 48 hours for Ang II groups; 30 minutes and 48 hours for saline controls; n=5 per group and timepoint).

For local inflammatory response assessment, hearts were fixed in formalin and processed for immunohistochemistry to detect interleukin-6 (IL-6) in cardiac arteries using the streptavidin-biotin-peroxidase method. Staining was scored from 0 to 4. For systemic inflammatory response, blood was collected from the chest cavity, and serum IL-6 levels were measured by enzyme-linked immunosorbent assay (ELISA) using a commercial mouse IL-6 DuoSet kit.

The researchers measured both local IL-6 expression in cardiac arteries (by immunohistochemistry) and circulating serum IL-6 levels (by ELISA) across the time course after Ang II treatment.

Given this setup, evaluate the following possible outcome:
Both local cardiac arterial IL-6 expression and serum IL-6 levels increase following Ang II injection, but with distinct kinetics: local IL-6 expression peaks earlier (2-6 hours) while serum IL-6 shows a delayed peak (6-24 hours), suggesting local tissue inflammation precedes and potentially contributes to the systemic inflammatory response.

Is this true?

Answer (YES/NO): NO